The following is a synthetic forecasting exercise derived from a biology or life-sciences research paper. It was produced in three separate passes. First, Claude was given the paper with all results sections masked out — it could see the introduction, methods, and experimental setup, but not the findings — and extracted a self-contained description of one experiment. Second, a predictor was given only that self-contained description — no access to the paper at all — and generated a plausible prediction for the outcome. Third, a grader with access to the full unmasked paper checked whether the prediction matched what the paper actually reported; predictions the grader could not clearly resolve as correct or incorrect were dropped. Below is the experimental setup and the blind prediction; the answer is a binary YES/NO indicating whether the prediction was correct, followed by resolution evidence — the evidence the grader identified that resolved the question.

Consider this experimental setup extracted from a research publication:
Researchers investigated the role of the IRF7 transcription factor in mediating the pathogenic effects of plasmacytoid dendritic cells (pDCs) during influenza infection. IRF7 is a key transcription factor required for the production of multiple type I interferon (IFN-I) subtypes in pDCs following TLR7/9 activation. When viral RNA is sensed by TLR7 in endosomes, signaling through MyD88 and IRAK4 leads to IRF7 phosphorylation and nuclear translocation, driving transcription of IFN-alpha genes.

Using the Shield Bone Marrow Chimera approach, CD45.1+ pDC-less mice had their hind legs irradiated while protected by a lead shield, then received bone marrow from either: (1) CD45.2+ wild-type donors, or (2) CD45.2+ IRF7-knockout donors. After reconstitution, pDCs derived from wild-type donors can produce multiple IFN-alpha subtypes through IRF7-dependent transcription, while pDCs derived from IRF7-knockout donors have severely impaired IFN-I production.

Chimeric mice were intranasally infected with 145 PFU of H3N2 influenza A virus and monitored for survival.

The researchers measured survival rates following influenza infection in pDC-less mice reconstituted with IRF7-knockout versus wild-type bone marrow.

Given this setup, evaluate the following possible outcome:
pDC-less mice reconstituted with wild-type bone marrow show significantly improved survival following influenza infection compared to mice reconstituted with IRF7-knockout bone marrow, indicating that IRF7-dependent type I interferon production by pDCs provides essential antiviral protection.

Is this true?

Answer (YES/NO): NO